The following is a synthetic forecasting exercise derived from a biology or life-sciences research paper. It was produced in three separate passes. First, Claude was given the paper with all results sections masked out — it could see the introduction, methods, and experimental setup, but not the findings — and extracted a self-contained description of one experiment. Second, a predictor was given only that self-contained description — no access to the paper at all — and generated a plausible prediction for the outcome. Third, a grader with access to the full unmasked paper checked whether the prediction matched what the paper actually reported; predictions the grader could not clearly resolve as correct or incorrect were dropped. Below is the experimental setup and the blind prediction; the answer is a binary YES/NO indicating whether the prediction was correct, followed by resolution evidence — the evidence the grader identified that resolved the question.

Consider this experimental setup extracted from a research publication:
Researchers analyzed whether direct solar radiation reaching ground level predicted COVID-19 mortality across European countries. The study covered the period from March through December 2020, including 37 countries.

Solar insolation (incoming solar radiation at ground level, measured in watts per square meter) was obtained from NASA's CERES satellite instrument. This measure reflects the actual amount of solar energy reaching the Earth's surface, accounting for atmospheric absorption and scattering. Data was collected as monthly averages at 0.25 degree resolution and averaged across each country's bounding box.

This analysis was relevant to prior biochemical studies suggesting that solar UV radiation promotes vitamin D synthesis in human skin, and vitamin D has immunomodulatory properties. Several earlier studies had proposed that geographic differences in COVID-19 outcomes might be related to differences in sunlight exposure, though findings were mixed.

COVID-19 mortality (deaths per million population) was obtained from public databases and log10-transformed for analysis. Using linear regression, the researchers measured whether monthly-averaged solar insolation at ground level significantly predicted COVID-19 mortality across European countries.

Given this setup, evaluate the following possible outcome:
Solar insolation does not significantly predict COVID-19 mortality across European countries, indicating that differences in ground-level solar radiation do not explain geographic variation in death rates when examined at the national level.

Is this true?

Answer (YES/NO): YES